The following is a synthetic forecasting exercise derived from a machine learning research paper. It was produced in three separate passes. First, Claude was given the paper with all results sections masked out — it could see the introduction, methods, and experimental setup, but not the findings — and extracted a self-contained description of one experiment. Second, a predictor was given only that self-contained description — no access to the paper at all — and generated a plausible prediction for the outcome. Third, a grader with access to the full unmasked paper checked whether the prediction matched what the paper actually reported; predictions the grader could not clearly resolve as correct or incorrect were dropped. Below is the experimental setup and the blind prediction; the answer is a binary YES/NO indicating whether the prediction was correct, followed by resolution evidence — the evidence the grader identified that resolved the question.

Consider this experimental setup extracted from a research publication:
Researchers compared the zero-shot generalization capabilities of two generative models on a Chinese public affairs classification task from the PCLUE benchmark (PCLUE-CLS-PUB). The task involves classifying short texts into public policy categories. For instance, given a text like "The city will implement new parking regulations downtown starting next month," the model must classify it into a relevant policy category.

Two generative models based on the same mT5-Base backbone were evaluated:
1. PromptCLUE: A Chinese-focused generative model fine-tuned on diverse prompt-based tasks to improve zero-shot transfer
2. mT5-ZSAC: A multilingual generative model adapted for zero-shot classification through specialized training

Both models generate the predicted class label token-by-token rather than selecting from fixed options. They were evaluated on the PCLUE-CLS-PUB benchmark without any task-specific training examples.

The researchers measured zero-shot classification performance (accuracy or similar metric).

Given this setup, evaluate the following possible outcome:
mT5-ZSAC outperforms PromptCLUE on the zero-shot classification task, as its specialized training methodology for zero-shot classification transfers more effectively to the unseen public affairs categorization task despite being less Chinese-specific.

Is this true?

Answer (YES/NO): YES